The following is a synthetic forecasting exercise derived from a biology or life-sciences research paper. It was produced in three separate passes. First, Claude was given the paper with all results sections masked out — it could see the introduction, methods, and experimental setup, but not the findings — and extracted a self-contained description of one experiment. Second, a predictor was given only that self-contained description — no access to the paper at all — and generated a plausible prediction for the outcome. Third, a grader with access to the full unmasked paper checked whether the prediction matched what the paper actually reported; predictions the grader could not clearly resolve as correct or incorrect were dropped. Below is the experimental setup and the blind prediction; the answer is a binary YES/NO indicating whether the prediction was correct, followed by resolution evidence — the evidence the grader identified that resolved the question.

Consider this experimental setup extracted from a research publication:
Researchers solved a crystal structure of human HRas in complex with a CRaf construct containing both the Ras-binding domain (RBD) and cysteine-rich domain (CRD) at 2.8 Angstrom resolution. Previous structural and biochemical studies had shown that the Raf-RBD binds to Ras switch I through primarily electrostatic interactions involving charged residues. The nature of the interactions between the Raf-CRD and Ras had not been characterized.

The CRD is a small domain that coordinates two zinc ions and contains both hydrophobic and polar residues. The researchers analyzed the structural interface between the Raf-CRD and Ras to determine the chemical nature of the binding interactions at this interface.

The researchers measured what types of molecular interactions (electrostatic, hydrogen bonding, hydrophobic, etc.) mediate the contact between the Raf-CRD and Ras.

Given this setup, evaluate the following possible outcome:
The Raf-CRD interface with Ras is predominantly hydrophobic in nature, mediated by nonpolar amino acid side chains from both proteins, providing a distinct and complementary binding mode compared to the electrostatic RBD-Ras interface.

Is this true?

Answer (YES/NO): NO